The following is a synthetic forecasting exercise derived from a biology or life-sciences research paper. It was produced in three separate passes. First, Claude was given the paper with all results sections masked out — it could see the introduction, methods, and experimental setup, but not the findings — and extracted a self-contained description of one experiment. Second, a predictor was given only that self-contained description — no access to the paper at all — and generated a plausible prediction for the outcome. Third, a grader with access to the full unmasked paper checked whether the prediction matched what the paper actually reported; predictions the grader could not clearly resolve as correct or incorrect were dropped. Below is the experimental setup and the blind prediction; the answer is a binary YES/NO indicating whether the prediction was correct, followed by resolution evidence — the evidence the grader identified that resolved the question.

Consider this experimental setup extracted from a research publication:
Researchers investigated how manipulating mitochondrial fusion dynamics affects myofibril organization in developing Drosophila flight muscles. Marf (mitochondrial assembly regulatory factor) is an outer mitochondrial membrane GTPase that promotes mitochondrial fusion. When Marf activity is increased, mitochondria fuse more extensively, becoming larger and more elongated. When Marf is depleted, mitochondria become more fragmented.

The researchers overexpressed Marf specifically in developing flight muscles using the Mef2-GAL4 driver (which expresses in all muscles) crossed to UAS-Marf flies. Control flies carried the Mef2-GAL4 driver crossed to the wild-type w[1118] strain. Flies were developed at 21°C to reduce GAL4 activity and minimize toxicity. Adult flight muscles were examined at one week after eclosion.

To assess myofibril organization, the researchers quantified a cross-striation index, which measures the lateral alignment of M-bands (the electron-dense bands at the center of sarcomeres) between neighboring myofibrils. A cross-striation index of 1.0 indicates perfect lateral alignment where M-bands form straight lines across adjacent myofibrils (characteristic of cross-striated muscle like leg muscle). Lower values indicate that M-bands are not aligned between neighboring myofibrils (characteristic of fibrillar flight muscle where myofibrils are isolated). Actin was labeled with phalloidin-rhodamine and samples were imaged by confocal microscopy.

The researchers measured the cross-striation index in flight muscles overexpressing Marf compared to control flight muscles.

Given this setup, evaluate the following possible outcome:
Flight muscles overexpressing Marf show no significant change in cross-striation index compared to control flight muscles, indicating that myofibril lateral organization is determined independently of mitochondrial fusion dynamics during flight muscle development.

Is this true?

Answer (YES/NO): NO